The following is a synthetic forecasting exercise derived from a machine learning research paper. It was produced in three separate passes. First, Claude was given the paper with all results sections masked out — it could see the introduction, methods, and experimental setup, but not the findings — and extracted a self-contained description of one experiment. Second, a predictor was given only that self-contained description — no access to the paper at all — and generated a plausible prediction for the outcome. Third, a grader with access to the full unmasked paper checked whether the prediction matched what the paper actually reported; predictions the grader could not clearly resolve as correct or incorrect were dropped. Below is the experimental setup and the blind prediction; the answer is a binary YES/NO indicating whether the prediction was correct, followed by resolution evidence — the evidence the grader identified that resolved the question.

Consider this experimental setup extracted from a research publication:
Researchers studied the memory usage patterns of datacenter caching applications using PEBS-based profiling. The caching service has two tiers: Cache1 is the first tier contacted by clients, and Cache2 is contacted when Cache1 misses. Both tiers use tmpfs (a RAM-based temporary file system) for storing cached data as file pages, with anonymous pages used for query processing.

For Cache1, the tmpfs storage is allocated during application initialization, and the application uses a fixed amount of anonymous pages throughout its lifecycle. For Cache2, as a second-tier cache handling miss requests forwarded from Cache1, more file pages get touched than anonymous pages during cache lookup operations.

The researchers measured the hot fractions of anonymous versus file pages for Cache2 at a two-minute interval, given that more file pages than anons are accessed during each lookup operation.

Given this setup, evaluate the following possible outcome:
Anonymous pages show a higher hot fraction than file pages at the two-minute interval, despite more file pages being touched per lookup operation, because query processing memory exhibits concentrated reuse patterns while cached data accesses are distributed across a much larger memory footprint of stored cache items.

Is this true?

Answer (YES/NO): NO